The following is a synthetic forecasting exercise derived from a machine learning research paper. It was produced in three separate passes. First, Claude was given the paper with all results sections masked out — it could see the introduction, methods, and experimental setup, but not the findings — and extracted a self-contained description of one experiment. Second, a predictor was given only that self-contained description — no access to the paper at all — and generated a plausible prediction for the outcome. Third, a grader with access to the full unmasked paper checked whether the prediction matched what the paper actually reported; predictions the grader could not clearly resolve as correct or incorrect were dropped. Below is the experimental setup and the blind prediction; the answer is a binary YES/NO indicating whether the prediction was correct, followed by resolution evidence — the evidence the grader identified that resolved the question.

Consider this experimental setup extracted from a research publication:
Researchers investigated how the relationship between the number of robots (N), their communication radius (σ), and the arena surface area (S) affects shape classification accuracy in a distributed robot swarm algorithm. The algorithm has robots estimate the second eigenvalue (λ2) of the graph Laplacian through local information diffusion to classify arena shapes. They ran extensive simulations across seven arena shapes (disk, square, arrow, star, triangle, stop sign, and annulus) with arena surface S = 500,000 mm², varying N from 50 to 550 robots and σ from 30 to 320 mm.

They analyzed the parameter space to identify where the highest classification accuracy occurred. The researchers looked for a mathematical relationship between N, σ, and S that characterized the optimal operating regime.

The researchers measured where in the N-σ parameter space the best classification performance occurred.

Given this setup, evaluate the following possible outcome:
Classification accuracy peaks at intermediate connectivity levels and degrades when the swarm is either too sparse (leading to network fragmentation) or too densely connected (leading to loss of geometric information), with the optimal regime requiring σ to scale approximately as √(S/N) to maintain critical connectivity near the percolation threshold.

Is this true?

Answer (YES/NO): NO